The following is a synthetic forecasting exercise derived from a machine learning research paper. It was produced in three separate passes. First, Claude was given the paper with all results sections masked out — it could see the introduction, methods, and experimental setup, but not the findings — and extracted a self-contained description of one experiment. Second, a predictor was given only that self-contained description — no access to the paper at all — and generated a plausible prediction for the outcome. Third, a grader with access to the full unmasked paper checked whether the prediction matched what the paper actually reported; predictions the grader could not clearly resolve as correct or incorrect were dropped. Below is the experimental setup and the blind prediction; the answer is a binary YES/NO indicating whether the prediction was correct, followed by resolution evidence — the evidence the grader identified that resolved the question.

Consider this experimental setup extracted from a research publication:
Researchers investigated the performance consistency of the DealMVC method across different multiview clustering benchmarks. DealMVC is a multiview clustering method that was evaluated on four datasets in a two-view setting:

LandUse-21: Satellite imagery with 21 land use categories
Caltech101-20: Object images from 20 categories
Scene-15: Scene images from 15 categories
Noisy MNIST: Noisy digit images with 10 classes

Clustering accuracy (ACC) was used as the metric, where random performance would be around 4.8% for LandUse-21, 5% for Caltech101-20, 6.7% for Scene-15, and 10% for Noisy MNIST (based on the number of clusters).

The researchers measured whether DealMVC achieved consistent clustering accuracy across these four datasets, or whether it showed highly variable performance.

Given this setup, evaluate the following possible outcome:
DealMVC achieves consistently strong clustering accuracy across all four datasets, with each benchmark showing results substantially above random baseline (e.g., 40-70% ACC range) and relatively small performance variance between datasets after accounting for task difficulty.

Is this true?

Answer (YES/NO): NO